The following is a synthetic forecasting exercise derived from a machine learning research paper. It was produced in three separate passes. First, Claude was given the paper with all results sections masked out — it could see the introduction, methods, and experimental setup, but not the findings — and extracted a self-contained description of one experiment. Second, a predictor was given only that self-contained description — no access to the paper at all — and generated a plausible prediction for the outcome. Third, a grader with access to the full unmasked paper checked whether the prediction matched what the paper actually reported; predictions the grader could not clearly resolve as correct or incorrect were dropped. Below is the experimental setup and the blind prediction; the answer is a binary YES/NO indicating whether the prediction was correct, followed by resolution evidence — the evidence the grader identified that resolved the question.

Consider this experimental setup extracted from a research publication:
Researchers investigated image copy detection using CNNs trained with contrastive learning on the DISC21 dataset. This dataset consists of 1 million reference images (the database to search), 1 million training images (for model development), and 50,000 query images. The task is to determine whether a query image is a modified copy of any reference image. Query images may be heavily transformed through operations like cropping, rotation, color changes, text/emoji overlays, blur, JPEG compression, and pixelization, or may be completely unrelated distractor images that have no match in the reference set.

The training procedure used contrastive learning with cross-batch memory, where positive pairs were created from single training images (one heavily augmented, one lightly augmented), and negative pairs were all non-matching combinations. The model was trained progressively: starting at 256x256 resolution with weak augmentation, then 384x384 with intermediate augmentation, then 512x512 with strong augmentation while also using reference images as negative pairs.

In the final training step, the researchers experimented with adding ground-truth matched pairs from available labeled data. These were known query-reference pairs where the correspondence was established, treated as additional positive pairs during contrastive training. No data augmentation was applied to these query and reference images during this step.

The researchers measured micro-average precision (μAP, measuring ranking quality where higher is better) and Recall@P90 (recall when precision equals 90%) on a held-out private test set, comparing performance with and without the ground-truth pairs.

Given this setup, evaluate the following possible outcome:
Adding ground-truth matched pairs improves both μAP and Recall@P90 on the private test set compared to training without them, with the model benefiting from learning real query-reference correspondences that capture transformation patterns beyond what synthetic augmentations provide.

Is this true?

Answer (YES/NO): YES